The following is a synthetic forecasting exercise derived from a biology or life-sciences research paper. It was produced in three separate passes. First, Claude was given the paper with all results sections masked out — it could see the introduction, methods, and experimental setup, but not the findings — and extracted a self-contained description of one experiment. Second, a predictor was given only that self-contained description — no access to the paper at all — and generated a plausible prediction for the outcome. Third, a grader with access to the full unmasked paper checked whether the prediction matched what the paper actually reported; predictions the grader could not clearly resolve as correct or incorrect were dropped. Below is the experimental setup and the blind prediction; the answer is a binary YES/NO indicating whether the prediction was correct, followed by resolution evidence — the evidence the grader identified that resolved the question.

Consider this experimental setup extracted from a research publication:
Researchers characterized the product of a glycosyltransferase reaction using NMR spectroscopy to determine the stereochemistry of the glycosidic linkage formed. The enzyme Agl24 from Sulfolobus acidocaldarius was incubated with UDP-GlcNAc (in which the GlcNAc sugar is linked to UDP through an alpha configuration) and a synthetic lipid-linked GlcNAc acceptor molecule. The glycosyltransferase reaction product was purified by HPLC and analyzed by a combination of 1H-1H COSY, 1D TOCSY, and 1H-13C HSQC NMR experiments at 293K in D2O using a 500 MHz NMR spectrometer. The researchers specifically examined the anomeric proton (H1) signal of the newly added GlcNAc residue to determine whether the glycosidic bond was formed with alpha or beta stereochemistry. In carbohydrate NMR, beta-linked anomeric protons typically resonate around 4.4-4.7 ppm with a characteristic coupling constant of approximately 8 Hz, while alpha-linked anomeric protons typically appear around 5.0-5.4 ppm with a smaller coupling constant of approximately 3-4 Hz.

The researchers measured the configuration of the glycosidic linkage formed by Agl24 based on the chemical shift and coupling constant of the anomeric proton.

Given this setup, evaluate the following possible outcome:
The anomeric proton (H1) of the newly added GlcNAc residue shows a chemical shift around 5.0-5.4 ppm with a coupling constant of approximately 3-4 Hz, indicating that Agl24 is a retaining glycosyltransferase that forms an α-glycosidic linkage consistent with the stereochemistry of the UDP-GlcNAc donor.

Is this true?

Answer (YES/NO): NO